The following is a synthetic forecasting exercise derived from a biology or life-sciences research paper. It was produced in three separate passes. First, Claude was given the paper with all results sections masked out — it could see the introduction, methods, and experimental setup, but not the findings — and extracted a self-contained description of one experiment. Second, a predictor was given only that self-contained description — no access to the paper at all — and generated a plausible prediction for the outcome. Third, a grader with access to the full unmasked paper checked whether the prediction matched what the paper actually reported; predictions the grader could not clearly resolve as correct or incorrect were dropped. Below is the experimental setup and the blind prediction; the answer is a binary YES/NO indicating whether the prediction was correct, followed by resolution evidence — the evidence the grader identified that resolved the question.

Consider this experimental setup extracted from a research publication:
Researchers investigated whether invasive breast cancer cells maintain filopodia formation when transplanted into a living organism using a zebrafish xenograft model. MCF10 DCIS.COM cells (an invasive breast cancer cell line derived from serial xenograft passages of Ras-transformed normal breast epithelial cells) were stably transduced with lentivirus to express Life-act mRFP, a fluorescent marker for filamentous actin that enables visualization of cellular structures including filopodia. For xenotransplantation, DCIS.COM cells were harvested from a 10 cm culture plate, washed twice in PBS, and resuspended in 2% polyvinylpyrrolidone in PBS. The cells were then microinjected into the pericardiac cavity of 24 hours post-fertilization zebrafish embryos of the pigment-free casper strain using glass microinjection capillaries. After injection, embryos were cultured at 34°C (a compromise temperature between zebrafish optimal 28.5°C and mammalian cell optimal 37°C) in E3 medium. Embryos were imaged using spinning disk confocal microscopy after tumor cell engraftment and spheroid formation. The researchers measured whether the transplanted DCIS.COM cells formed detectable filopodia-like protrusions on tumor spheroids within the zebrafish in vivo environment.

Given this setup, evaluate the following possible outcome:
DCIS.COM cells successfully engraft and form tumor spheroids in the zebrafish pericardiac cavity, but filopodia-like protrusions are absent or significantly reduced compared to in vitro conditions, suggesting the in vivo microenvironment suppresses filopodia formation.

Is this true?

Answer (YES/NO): NO